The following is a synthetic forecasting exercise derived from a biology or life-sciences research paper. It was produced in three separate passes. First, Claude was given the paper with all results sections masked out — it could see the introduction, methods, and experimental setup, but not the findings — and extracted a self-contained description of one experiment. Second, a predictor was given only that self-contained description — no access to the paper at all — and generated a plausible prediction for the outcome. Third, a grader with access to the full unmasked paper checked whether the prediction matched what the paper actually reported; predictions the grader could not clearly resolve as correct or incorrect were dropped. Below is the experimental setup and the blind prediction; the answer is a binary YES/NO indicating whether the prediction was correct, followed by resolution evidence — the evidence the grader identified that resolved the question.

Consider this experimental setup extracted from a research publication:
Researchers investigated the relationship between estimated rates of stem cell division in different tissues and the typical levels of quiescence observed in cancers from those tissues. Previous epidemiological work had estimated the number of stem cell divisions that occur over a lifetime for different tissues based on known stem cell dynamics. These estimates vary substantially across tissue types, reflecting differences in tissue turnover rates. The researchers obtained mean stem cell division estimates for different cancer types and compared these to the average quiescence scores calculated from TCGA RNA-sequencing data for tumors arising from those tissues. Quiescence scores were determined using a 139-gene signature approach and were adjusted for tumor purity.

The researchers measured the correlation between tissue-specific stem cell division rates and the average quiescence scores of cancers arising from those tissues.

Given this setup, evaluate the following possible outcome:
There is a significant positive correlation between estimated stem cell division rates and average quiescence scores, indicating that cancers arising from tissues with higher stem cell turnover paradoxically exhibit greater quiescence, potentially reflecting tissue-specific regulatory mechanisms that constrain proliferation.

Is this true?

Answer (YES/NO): NO